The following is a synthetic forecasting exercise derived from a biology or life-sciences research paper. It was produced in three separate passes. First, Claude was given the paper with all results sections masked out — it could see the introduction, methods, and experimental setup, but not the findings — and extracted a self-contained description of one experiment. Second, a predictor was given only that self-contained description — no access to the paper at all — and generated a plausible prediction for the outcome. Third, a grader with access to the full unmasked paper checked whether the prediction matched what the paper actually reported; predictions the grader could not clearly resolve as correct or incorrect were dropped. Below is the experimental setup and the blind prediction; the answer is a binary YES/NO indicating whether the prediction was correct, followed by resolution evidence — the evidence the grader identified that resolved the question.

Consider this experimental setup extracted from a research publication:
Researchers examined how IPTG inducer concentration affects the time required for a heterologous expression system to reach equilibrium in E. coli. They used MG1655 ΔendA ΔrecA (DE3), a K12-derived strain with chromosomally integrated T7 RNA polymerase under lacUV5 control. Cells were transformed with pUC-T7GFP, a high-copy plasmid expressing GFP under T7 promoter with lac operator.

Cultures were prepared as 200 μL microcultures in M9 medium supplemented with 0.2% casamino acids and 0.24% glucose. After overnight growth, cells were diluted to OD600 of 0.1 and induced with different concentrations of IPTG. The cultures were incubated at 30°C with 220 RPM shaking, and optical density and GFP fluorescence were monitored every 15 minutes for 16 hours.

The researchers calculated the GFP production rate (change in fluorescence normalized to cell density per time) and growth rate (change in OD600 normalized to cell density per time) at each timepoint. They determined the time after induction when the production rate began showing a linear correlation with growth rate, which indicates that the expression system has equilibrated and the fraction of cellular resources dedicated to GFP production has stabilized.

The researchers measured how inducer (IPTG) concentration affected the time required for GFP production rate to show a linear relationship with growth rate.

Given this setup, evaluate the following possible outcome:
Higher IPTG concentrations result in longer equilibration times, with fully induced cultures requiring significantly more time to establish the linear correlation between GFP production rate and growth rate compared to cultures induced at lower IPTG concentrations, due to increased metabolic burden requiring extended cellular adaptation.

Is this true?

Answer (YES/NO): NO